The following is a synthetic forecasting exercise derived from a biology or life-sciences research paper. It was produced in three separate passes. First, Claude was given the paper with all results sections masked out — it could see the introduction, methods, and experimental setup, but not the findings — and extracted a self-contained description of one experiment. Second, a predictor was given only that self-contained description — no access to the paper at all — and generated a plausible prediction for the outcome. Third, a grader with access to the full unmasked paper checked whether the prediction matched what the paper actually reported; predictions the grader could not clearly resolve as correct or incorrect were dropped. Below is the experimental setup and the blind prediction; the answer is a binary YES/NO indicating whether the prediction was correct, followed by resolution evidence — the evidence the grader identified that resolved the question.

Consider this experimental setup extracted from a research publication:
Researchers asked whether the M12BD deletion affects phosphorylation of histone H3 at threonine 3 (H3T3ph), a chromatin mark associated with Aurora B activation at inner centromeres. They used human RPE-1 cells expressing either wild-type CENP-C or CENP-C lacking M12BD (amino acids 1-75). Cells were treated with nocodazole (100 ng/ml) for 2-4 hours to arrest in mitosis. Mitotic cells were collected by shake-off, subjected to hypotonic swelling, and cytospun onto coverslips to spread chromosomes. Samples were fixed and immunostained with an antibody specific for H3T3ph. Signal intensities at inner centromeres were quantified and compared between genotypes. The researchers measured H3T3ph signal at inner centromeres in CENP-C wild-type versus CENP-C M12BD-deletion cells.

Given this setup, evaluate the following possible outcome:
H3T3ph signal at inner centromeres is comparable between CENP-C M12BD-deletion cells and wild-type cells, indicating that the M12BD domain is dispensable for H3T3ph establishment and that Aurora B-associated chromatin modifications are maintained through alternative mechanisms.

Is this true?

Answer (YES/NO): YES